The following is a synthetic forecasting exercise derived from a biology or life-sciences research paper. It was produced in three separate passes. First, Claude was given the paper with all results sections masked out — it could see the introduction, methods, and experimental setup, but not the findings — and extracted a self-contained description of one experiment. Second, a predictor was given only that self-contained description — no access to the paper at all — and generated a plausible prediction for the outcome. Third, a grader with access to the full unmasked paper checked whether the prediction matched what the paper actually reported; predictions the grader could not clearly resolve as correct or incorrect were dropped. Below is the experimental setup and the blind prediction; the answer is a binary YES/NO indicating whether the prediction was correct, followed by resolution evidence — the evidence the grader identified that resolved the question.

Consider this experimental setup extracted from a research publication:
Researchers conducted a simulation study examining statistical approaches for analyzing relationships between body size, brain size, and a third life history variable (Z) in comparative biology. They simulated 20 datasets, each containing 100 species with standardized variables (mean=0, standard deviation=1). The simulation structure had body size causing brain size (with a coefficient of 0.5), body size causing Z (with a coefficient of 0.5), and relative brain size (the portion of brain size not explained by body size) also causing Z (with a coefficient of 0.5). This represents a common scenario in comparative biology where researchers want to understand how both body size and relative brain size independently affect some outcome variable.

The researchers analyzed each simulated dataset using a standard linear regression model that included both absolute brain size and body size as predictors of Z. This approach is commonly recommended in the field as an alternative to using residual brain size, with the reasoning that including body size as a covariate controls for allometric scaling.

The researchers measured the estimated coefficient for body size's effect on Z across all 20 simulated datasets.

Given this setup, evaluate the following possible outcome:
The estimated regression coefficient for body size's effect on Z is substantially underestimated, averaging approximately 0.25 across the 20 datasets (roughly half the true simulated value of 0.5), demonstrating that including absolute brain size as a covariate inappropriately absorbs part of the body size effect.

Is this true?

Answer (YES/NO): NO